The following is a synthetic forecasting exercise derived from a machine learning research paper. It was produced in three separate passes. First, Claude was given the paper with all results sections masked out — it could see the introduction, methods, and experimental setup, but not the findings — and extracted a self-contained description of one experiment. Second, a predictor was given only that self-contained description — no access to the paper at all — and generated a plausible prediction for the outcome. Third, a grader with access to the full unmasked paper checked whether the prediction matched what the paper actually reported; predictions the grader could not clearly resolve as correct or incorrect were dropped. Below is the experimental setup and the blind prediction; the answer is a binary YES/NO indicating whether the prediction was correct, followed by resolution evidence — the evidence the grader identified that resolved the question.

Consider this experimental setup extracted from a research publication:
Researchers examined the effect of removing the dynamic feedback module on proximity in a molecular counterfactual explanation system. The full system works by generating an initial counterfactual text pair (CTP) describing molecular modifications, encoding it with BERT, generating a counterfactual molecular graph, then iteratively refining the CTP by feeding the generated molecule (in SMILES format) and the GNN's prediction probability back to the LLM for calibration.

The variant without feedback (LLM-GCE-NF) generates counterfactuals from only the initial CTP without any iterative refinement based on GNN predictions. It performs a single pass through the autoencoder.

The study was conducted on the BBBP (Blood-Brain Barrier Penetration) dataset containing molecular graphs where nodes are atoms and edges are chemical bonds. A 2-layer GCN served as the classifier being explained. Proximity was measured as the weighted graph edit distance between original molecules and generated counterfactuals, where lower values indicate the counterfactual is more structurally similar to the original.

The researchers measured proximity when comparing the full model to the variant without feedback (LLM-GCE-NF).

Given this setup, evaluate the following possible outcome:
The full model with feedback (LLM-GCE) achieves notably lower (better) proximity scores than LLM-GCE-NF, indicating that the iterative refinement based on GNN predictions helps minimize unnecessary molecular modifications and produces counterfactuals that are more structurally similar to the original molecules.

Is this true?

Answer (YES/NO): NO